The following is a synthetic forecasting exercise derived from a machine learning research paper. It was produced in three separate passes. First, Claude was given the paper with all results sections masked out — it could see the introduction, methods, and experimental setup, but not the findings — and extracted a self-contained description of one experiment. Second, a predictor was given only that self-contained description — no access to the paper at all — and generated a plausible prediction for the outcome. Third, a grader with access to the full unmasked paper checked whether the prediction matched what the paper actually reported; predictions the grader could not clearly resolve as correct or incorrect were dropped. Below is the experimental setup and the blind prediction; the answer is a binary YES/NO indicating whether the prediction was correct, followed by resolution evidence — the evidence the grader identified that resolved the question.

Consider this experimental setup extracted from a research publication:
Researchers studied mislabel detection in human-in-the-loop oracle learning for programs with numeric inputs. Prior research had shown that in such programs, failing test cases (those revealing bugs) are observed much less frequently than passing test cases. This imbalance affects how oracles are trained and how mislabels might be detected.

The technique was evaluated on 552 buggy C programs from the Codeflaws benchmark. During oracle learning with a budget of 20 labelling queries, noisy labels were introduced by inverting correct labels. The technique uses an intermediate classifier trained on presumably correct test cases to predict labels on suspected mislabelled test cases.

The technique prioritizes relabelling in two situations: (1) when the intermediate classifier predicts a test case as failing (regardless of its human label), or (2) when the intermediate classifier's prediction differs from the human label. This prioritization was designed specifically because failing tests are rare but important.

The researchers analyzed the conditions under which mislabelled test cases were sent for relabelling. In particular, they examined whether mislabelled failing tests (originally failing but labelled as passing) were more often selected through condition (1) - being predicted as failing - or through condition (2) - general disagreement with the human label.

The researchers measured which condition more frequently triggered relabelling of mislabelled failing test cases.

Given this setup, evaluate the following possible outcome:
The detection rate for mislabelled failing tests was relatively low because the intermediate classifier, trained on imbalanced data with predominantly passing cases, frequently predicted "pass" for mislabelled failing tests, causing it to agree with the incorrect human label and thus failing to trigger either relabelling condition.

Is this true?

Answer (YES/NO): NO